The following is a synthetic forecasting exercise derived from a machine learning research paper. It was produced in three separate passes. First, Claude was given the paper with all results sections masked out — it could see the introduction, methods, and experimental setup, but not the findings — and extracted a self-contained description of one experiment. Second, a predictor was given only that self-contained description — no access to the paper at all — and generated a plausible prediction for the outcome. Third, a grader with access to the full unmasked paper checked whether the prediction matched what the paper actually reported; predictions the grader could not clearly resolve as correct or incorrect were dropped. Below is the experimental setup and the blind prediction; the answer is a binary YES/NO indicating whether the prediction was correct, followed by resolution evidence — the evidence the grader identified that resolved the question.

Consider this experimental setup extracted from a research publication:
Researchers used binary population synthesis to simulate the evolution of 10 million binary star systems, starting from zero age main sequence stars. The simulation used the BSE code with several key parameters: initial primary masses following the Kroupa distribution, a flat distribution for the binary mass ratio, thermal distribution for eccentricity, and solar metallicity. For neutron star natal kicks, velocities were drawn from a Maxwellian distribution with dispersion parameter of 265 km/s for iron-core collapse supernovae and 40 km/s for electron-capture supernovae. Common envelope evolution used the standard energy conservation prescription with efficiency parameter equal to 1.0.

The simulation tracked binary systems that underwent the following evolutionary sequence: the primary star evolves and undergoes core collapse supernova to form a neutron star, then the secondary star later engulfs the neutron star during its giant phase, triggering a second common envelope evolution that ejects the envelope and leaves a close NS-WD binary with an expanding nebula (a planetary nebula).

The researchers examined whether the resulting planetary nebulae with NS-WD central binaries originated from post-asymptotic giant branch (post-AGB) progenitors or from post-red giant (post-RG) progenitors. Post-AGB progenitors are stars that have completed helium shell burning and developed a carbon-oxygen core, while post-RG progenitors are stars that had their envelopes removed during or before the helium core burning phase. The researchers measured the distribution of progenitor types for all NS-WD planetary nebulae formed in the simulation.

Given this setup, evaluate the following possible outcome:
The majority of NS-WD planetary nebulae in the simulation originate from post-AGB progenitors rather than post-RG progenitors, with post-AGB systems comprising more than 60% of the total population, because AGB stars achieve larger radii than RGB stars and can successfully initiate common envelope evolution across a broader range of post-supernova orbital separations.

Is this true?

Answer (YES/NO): NO